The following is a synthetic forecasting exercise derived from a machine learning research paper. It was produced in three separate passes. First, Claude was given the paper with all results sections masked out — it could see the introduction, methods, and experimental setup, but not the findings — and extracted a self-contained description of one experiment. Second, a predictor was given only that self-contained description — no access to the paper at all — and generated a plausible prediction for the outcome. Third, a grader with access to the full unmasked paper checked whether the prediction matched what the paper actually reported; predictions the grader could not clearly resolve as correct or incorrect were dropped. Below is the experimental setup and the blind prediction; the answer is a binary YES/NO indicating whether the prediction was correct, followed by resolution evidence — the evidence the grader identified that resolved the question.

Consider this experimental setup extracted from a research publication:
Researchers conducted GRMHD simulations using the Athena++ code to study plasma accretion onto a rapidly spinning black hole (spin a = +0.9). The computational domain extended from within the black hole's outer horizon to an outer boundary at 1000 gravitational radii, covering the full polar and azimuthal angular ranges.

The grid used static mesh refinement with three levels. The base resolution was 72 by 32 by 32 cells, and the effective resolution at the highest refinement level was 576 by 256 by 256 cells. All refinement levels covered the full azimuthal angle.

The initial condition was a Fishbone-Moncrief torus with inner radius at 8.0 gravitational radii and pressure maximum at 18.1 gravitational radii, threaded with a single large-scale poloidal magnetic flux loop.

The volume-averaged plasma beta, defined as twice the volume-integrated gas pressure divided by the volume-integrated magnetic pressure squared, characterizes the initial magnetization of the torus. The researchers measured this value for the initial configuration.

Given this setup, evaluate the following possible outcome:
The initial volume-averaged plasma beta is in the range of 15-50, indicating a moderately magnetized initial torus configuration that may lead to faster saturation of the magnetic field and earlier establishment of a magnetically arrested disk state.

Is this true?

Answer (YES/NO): YES